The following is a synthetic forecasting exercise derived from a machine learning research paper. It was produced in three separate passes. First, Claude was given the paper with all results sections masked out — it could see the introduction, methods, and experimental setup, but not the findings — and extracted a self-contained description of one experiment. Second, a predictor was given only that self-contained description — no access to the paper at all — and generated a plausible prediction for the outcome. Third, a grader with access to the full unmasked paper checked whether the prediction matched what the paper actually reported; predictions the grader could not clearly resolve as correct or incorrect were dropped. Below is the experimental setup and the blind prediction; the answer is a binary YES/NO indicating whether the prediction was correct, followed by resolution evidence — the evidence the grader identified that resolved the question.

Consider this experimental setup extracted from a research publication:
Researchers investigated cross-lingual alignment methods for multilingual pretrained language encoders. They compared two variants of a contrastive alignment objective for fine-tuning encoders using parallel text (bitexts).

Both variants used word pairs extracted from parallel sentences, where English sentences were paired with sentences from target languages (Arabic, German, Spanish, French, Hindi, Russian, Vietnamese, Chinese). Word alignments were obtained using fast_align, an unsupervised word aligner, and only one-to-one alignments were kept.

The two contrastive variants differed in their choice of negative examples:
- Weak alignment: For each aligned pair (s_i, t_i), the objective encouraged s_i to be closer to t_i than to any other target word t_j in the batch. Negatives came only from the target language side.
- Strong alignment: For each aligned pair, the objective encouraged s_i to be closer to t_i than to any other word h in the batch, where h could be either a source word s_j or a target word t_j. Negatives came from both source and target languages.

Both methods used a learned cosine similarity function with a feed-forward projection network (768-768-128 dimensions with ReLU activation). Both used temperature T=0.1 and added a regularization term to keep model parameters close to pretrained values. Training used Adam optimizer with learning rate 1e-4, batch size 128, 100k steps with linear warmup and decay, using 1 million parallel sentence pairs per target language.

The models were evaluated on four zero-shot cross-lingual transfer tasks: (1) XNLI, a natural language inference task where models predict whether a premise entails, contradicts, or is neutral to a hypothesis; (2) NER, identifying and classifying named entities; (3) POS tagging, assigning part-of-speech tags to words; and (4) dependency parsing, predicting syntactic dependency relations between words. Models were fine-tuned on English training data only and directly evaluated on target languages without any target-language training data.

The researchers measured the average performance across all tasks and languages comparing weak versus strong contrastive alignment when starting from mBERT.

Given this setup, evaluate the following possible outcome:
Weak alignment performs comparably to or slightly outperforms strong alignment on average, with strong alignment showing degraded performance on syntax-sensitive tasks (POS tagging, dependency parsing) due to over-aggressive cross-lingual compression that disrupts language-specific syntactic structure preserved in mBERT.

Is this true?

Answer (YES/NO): NO